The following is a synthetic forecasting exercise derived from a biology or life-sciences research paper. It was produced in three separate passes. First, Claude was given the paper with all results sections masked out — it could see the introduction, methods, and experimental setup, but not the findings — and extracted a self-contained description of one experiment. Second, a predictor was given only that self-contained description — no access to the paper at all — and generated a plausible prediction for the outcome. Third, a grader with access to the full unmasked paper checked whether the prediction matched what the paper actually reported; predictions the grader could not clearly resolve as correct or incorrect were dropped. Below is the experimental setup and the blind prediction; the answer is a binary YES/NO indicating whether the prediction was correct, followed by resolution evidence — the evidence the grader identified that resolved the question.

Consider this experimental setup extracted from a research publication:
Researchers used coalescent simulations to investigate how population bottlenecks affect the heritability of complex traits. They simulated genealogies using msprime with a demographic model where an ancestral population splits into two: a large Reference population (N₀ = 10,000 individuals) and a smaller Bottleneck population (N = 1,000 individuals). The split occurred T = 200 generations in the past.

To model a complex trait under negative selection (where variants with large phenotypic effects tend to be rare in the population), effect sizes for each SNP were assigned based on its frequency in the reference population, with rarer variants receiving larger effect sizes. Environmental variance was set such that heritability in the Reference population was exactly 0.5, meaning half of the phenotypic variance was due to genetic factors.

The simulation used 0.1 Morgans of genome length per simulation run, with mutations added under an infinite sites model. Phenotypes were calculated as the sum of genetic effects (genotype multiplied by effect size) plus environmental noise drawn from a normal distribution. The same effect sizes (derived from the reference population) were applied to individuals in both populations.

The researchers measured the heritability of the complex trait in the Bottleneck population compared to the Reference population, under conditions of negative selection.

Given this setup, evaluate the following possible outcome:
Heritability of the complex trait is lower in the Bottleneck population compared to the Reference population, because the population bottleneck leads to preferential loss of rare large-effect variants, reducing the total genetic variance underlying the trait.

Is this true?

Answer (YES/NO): NO